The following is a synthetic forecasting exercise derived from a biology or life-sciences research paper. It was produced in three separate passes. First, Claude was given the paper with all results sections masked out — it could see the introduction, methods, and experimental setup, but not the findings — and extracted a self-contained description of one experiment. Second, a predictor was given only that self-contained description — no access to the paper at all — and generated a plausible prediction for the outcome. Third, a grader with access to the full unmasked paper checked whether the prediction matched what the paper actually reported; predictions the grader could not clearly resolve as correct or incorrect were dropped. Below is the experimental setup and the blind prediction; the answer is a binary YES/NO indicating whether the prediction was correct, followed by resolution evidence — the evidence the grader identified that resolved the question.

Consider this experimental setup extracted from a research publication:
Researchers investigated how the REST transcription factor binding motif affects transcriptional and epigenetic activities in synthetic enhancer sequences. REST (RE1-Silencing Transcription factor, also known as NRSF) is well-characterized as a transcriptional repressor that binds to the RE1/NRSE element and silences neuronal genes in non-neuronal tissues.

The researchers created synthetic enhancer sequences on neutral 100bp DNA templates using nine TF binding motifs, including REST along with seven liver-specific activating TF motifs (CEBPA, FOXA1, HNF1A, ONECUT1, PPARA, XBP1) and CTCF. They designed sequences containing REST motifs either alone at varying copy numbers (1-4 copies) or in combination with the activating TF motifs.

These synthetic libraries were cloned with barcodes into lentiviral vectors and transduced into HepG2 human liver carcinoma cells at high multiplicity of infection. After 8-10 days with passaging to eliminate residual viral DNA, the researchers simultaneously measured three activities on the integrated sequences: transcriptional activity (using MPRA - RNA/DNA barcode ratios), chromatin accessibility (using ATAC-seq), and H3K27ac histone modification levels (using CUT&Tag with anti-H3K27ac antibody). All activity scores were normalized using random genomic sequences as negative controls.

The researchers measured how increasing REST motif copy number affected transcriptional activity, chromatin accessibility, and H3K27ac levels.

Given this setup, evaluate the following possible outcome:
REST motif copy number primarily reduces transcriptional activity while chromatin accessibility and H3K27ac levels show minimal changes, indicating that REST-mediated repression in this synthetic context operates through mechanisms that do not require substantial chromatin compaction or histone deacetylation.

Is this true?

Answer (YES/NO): NO